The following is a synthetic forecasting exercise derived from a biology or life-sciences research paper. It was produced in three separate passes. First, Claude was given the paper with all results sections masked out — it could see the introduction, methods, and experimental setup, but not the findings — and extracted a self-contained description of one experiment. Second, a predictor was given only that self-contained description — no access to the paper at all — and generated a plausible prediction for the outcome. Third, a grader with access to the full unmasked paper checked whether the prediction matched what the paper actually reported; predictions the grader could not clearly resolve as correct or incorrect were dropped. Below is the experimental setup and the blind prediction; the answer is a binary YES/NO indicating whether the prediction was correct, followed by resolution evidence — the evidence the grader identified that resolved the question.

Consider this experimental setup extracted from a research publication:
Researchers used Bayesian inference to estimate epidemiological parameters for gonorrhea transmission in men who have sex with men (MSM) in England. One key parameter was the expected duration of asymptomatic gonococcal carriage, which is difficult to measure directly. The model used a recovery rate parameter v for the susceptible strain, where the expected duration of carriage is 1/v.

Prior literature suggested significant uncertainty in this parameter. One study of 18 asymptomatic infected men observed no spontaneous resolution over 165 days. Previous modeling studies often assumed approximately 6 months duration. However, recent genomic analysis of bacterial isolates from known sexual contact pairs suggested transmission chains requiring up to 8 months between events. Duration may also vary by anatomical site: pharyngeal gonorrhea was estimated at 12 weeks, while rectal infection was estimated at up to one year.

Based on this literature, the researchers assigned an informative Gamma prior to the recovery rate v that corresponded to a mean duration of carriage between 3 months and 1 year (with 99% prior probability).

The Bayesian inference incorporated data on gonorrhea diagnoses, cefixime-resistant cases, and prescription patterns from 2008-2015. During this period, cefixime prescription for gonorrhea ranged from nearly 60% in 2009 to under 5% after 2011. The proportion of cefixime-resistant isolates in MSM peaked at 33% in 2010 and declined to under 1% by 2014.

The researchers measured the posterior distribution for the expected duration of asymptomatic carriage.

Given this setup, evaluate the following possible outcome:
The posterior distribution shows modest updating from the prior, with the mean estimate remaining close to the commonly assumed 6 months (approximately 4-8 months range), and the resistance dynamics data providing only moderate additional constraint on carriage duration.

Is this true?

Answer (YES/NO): YES